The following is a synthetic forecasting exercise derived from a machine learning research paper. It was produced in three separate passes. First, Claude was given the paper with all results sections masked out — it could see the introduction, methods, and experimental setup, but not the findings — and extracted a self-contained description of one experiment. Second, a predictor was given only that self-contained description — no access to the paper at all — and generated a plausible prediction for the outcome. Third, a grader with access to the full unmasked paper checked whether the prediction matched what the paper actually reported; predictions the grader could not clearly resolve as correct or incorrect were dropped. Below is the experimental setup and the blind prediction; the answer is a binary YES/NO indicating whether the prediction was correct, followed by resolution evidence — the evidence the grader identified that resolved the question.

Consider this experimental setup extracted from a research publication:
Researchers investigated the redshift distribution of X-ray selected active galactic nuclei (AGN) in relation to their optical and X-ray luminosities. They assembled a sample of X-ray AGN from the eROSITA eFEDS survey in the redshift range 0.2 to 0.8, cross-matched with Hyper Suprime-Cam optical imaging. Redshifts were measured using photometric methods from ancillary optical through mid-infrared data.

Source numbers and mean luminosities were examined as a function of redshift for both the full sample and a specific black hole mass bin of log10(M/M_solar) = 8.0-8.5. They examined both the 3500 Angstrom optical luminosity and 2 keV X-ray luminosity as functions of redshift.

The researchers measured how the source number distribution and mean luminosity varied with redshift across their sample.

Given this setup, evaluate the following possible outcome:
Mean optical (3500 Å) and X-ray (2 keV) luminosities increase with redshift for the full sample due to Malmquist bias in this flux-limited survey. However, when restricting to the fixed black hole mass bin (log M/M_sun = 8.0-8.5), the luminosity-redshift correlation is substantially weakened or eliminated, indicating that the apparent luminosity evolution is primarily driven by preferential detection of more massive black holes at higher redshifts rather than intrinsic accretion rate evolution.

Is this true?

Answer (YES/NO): NO